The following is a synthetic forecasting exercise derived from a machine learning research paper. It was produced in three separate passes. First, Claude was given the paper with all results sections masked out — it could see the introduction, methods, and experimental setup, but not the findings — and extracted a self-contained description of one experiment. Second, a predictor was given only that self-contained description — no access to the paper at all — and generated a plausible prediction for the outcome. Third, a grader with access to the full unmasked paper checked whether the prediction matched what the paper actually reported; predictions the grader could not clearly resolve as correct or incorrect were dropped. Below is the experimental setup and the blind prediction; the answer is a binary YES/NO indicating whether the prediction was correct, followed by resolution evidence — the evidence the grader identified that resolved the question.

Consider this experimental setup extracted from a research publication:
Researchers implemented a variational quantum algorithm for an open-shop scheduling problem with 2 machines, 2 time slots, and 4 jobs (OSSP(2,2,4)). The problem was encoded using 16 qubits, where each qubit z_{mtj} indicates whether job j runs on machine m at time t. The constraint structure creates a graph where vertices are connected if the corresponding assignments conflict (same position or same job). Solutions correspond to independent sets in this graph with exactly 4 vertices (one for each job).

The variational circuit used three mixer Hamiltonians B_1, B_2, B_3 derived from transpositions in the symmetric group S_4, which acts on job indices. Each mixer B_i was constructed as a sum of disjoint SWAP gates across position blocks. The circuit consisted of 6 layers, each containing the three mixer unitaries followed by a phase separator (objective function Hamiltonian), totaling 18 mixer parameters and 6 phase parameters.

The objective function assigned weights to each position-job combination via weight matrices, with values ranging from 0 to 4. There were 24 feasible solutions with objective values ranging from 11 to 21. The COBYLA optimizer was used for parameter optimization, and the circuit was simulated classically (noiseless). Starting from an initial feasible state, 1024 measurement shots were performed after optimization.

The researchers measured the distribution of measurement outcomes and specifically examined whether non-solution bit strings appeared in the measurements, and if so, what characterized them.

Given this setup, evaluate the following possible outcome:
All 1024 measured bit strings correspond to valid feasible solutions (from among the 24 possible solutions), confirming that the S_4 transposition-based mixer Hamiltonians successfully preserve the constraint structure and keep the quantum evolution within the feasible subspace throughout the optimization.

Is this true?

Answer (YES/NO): NO